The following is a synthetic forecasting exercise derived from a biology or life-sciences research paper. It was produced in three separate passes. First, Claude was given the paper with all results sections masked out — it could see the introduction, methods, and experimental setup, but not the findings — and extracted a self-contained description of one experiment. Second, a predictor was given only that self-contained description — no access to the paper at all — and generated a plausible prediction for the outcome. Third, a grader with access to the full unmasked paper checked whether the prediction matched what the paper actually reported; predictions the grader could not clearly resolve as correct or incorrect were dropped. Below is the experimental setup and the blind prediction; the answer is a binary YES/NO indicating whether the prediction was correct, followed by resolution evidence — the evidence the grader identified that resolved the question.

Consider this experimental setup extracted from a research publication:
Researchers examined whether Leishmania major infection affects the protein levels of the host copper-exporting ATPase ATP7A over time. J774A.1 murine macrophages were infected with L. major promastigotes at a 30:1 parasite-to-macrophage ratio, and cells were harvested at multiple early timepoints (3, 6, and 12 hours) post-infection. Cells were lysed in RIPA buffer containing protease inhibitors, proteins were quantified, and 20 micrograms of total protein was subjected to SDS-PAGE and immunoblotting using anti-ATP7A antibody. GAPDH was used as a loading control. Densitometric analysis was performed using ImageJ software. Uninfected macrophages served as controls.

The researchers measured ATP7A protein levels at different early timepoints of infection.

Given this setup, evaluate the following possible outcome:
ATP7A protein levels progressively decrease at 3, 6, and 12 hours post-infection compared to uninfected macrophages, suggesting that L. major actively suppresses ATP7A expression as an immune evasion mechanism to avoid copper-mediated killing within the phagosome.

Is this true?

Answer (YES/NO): YES